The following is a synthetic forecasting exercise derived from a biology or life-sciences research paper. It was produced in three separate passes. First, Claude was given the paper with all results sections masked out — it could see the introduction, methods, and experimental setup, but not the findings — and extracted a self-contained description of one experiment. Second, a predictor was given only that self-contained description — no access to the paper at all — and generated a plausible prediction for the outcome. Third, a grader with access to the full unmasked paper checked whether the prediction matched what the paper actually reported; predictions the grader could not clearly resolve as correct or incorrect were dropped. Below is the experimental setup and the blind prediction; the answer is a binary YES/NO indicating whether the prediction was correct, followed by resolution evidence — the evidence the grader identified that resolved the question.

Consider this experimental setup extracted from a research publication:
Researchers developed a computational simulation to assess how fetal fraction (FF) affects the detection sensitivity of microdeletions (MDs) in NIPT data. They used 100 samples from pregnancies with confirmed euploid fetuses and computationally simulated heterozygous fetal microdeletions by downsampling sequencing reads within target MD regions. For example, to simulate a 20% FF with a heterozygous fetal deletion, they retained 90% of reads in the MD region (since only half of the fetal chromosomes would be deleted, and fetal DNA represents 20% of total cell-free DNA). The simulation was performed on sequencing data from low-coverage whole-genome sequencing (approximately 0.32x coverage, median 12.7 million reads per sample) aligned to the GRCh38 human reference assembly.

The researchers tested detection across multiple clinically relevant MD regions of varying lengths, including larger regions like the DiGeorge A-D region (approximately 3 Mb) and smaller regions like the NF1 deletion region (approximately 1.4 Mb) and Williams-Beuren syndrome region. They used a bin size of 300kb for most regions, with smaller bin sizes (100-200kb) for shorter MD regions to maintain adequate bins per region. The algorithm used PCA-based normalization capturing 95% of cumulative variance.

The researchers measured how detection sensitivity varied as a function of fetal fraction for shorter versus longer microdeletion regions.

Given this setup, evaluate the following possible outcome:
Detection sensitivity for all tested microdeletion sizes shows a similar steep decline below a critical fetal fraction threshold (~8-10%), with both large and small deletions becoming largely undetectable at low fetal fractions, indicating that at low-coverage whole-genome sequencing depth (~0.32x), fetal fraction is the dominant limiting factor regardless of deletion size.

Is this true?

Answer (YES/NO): NO